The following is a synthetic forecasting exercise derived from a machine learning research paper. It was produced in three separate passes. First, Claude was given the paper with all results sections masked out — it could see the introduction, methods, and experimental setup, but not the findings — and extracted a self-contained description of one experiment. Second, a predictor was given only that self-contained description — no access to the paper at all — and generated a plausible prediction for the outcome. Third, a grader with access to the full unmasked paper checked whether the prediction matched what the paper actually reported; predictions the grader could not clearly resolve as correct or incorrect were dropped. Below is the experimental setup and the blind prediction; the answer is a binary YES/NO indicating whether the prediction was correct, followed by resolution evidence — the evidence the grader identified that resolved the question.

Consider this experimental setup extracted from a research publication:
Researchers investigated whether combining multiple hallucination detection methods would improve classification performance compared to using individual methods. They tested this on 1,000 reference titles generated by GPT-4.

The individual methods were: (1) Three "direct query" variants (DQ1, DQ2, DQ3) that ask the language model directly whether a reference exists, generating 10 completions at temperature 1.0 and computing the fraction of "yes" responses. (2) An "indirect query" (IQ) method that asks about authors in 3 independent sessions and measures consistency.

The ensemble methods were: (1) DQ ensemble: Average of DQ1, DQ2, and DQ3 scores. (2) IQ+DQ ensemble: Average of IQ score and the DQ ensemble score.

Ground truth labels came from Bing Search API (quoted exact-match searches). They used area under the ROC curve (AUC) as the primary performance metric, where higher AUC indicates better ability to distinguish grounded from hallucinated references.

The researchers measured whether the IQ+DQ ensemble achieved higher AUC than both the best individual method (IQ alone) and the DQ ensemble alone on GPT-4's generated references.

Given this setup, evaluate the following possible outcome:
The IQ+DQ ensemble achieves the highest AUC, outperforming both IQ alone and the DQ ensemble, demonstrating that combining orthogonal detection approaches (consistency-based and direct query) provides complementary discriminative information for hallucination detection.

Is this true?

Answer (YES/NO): YES